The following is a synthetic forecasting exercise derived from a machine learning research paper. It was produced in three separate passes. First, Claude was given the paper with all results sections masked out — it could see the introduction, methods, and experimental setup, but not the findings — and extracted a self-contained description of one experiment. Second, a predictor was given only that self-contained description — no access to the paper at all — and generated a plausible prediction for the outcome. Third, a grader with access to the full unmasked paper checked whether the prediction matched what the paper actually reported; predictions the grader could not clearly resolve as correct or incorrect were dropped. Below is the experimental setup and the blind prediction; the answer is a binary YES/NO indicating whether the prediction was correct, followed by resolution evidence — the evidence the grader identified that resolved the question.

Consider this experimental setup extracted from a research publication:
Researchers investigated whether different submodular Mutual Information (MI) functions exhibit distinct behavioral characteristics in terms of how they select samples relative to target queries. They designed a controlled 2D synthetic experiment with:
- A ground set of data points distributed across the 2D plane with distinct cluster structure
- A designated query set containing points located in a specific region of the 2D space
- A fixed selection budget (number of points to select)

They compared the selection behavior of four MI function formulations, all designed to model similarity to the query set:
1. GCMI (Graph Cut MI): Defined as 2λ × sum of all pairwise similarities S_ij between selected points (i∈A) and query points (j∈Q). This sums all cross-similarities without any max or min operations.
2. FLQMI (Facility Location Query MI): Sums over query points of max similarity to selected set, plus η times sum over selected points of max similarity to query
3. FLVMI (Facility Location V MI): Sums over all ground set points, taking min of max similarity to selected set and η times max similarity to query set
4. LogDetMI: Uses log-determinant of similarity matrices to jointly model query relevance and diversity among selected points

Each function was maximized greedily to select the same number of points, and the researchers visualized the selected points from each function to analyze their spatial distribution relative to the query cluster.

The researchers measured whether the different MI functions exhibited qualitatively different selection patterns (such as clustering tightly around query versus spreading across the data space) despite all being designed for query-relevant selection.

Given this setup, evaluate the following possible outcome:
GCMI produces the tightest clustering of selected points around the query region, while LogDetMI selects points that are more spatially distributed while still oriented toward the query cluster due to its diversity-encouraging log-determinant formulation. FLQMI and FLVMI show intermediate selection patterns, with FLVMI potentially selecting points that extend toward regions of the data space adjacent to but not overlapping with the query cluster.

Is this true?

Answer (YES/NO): NO